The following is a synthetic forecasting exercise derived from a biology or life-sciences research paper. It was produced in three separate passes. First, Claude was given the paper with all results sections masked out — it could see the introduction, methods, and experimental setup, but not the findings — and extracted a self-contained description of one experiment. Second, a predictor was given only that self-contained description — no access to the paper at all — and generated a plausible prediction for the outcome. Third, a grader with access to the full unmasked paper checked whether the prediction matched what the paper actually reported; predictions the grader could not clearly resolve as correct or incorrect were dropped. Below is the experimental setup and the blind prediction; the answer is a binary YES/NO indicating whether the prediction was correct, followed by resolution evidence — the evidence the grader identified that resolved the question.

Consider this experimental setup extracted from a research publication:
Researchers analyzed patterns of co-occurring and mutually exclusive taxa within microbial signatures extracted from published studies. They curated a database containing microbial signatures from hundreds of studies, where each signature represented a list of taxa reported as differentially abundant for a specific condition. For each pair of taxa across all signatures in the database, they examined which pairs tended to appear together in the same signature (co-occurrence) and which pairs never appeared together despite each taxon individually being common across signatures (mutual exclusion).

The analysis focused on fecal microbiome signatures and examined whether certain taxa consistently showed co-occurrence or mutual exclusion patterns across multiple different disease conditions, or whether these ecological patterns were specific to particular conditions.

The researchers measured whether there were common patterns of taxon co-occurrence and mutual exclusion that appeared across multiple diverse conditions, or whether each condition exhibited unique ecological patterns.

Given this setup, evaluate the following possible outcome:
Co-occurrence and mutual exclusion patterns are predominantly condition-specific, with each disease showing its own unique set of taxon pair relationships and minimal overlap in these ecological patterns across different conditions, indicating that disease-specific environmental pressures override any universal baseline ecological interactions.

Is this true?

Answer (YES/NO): NO